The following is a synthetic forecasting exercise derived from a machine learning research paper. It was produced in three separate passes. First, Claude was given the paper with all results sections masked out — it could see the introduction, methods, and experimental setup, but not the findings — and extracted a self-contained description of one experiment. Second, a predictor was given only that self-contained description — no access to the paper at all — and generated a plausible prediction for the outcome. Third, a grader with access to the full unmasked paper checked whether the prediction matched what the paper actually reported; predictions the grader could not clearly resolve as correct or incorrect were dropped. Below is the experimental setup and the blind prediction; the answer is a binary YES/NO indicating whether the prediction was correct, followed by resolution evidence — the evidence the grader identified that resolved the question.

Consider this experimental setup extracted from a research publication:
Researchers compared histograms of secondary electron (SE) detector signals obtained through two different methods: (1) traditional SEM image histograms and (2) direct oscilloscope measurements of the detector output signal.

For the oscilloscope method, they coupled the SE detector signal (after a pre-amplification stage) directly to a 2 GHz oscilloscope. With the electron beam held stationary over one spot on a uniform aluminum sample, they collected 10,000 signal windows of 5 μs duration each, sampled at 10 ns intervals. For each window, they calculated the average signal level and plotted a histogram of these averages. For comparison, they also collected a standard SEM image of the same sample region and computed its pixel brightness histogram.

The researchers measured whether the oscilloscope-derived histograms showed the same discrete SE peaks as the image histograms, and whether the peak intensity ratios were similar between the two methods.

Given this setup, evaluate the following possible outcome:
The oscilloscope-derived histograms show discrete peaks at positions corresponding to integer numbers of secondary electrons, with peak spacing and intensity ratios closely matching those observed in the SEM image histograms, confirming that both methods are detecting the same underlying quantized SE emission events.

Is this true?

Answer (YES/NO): YES